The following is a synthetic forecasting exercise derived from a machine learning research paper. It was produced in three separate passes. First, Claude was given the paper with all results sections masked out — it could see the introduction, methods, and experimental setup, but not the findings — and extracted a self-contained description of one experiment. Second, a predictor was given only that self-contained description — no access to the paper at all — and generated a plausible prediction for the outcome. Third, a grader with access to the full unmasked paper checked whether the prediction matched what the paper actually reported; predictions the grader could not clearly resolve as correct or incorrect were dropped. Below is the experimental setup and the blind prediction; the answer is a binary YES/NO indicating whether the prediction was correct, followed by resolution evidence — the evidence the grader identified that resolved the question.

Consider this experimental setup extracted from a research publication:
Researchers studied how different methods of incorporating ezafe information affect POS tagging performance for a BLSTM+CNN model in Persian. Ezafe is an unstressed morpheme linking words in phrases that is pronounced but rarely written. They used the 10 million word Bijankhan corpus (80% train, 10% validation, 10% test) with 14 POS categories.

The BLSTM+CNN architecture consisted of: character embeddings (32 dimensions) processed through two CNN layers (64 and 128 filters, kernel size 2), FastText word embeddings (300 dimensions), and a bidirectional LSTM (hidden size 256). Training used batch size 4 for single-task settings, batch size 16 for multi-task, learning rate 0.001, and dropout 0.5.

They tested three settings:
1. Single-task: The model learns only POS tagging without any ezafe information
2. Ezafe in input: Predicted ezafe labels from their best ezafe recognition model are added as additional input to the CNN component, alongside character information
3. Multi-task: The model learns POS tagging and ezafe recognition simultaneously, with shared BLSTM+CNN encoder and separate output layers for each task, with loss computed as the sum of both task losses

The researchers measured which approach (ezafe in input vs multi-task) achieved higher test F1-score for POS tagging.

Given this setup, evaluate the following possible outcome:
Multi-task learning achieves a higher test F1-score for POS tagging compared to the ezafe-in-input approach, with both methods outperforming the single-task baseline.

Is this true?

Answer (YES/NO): NO